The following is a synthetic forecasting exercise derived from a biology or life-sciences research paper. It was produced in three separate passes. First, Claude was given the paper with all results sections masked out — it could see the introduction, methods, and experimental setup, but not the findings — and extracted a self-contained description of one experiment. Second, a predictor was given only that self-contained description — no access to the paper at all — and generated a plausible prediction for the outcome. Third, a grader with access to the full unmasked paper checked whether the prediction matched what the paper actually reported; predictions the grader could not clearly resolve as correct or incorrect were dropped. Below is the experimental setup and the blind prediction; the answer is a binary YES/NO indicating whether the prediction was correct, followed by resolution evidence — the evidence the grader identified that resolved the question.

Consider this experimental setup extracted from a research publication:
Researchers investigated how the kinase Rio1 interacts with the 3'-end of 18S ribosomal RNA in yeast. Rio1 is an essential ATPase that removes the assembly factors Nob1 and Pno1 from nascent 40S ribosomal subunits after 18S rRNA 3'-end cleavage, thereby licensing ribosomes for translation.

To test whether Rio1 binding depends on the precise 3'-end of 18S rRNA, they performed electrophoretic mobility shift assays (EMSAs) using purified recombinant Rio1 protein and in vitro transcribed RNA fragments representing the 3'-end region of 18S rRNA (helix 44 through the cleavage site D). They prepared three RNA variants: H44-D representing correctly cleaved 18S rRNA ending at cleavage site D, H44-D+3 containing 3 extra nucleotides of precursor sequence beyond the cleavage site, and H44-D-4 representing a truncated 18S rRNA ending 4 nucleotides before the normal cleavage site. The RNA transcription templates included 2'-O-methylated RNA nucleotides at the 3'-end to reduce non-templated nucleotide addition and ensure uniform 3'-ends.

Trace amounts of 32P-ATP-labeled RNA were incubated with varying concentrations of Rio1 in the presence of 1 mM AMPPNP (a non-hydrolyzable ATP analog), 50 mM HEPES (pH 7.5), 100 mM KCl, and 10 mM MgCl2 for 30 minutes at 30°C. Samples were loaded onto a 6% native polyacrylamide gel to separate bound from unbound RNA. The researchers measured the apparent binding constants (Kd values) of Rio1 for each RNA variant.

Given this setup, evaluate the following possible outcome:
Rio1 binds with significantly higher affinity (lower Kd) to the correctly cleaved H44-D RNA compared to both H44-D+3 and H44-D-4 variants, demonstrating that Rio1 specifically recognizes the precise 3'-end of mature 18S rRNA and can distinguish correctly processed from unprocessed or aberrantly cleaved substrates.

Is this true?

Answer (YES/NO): NO